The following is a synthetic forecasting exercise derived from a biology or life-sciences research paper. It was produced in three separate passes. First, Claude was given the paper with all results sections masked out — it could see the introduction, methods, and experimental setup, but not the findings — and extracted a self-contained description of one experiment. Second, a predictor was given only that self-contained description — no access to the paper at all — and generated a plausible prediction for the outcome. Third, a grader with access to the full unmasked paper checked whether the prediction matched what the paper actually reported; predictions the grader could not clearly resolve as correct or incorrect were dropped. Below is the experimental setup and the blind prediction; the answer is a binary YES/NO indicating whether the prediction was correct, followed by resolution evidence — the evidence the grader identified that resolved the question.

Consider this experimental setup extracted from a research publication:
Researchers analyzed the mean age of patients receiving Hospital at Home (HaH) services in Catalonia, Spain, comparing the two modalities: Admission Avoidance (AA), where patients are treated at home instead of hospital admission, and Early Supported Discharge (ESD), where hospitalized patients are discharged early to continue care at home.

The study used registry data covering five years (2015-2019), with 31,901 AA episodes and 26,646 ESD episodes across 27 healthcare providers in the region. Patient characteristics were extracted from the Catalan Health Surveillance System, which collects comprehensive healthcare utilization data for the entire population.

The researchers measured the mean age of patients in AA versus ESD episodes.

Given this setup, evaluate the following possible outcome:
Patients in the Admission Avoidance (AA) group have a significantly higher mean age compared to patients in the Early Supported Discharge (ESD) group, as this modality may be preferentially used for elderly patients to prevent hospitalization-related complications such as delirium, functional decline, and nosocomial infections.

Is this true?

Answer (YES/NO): YES